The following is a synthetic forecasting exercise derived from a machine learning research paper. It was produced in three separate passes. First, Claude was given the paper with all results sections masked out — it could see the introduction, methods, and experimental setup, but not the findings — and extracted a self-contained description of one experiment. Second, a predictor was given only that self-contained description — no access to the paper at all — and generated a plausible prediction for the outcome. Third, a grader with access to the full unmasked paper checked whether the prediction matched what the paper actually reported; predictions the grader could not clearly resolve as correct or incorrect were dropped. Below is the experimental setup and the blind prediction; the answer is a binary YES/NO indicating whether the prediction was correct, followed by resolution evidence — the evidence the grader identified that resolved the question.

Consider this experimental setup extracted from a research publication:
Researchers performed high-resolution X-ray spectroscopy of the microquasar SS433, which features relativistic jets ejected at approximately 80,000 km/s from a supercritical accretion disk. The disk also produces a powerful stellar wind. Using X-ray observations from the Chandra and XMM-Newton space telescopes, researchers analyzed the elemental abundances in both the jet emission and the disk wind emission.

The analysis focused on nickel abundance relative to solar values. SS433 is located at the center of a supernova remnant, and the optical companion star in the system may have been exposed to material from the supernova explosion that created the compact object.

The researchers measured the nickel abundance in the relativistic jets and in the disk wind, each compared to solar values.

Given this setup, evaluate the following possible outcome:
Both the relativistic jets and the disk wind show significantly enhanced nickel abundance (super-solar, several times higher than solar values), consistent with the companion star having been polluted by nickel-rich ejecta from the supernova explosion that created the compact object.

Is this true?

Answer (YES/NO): YES